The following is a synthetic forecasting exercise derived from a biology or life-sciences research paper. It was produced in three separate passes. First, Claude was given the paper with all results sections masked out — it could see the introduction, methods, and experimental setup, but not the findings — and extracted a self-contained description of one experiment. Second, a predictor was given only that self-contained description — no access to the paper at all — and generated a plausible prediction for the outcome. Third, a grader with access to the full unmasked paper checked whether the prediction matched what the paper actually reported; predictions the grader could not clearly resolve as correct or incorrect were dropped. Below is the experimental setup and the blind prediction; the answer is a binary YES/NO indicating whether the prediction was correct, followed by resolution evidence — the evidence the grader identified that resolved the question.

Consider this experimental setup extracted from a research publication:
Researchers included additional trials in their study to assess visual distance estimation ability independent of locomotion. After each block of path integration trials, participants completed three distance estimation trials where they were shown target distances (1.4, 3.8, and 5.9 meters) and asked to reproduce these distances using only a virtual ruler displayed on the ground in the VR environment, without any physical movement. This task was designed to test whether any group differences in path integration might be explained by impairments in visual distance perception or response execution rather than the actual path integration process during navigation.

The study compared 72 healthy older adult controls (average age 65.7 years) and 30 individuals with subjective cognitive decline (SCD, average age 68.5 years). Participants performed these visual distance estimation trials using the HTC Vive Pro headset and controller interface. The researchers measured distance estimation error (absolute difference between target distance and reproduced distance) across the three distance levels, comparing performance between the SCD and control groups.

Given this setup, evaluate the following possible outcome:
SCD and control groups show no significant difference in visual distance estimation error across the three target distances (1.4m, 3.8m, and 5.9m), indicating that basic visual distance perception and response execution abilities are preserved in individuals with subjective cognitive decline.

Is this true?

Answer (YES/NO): NO